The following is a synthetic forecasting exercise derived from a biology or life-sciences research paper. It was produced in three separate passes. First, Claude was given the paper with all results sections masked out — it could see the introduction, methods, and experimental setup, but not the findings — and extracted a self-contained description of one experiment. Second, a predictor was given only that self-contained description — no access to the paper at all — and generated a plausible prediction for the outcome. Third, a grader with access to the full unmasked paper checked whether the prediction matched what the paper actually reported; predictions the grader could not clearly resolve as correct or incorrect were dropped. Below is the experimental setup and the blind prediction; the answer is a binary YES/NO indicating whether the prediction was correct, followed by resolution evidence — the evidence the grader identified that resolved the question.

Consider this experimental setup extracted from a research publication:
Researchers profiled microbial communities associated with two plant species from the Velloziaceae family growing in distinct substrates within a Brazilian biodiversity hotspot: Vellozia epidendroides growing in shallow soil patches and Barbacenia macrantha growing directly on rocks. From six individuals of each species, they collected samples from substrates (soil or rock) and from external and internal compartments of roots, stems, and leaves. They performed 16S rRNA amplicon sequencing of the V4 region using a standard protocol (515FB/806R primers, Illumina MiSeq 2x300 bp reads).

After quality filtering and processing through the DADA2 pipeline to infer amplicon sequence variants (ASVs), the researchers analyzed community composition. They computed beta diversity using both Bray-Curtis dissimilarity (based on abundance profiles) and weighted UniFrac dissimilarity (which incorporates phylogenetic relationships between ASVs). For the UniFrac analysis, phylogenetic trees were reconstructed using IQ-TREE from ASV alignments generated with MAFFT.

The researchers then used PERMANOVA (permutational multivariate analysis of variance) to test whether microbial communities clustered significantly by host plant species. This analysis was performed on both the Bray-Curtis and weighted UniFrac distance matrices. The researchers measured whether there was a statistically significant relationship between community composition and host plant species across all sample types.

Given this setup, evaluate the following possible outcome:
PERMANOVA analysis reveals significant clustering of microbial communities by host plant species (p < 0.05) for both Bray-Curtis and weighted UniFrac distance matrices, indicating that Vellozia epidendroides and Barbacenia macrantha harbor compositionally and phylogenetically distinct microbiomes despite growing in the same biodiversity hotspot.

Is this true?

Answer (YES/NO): YES